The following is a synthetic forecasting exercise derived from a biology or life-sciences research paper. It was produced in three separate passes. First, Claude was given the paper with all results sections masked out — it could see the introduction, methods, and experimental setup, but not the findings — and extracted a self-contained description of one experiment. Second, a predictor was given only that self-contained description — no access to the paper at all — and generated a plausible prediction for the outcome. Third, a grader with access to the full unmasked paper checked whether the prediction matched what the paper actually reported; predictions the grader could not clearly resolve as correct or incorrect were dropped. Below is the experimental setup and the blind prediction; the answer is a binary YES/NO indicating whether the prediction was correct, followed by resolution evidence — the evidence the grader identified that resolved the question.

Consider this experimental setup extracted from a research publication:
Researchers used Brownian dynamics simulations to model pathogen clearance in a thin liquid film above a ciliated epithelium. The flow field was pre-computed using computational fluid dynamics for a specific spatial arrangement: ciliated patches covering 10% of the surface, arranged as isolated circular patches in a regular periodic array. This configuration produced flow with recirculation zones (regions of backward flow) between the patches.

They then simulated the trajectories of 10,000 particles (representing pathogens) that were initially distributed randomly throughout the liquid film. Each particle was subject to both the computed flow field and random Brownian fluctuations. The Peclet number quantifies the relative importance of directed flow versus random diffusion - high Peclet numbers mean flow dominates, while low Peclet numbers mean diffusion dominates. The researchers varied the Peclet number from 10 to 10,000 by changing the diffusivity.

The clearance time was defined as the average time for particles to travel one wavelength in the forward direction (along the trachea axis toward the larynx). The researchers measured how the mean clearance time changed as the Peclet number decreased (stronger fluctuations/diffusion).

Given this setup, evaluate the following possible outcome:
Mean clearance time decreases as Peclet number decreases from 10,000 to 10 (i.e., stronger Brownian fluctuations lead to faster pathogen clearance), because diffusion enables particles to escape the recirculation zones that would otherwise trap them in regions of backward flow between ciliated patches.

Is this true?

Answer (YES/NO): YES